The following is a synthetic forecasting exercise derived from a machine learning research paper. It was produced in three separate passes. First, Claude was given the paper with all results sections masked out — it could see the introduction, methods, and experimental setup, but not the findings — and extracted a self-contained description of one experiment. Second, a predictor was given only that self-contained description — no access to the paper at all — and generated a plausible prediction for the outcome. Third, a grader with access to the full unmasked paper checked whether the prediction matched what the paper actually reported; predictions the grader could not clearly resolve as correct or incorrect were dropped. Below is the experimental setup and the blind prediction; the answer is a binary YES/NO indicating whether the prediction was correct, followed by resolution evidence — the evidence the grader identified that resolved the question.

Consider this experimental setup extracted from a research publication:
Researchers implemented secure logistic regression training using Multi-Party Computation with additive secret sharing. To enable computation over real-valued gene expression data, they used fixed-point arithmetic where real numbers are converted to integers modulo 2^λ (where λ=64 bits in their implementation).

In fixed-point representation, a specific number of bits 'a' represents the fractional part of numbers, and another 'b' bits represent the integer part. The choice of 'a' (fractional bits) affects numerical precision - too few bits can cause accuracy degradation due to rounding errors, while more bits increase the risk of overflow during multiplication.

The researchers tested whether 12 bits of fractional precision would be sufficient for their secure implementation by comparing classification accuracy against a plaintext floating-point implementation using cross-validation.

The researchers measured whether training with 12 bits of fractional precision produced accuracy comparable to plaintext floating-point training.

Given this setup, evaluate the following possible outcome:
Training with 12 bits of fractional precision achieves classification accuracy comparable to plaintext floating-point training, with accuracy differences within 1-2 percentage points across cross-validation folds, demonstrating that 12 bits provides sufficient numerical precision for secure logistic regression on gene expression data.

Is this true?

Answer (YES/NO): NO